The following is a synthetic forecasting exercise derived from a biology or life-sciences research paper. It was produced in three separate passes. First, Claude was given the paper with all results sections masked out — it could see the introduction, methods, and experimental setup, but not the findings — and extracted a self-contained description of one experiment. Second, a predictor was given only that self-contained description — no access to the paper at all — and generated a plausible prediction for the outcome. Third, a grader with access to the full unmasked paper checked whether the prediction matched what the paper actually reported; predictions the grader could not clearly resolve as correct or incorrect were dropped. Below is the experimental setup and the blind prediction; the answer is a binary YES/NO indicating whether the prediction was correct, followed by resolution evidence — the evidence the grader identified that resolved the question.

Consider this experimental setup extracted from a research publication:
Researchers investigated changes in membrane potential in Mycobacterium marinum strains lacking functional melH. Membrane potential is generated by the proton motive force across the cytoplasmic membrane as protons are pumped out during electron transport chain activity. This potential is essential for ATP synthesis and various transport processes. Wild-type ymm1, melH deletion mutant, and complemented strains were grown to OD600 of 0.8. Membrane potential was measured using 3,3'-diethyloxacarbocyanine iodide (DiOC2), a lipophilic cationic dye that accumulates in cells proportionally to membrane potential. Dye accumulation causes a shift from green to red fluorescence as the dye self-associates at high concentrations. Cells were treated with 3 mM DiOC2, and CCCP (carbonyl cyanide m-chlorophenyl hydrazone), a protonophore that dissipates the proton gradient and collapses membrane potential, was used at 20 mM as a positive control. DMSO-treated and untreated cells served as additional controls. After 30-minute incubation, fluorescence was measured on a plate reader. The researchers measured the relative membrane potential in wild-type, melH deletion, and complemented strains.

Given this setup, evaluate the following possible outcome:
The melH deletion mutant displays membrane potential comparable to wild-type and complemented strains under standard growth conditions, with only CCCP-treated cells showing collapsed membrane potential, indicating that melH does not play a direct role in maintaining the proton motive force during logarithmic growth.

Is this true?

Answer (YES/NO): YES